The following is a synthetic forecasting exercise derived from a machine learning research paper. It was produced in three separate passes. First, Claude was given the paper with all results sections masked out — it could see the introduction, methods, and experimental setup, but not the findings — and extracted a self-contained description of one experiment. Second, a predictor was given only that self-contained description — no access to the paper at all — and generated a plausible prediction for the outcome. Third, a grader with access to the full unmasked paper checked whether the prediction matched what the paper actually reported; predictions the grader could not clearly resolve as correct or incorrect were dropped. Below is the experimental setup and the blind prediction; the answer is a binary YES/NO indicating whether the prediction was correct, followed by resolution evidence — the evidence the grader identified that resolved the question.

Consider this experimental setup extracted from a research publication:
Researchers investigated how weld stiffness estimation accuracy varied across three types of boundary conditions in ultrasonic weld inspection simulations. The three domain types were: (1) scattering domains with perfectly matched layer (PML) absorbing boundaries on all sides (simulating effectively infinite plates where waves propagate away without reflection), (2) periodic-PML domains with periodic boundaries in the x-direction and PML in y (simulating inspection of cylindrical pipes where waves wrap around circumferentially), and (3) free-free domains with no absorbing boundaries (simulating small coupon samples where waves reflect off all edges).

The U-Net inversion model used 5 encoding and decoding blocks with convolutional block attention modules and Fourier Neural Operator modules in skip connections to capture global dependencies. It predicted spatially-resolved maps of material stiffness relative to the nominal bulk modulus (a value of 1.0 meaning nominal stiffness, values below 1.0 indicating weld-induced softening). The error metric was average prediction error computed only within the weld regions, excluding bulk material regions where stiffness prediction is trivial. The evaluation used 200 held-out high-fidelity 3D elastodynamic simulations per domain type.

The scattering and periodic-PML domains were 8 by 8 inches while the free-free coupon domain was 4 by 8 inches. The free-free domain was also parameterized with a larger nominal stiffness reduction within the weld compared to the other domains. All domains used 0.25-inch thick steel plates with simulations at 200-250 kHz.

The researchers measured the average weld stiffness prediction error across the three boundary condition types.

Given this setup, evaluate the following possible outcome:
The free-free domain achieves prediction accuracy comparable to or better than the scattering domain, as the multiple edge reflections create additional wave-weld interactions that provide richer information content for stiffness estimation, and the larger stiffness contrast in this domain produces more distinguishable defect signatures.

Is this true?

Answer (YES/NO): NO